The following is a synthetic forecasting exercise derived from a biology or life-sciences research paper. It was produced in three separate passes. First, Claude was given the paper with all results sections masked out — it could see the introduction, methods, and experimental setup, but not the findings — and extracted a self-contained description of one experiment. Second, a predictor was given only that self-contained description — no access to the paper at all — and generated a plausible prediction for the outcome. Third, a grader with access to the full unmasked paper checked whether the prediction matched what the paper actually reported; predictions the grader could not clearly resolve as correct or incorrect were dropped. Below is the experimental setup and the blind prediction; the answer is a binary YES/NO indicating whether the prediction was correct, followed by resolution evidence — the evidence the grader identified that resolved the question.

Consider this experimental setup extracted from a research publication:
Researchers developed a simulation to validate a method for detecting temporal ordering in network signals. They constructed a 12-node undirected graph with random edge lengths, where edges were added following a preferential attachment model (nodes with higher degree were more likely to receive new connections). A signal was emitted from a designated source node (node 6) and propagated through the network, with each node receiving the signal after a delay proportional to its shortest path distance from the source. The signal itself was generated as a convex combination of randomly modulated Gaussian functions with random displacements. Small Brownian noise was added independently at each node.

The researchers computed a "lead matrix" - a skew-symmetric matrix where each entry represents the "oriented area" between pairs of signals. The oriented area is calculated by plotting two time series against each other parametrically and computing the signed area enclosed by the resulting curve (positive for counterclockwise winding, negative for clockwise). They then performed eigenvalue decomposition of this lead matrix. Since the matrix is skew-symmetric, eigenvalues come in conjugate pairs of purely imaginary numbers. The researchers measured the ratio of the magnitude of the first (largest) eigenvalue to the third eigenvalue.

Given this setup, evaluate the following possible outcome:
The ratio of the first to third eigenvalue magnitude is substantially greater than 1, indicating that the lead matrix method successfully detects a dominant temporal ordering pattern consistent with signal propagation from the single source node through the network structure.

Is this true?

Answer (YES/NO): YES